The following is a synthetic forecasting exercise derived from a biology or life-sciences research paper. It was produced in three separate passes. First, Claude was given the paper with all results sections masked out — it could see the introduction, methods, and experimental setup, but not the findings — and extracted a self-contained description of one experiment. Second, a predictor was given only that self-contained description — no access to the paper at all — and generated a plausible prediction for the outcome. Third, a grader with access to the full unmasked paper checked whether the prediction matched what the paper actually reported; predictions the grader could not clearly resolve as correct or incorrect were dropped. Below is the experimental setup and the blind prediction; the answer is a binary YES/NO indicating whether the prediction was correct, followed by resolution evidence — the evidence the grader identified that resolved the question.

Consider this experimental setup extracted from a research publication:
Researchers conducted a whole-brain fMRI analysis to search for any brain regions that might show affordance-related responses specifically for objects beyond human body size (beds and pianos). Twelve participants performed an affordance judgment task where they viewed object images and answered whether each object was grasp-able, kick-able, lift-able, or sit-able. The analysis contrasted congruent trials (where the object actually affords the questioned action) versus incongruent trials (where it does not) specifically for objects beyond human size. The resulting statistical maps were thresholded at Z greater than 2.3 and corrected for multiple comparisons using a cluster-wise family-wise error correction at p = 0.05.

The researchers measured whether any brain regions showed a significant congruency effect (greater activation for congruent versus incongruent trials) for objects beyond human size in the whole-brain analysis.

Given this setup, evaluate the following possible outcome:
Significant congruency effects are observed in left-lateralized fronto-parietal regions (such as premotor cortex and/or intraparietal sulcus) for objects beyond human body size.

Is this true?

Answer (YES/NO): NO